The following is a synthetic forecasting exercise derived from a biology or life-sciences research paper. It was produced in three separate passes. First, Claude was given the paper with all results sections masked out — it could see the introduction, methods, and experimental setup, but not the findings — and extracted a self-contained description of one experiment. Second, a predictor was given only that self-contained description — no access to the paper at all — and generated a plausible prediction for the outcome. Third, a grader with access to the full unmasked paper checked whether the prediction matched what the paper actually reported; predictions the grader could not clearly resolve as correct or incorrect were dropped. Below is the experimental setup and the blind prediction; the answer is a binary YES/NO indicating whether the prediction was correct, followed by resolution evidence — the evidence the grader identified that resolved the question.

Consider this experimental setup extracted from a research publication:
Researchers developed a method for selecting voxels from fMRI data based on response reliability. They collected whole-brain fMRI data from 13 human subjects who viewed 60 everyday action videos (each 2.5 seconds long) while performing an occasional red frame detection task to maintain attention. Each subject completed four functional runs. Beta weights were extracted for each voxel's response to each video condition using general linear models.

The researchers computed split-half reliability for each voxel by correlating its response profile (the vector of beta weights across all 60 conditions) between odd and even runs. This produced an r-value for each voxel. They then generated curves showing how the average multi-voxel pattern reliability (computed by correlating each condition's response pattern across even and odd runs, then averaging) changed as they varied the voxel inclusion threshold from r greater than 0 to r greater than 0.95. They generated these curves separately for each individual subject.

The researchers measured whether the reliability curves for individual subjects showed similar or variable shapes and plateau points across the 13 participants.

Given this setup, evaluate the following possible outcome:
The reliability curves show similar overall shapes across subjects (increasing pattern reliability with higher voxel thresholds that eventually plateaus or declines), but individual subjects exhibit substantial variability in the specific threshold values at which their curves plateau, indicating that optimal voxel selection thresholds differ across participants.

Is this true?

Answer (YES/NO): NO